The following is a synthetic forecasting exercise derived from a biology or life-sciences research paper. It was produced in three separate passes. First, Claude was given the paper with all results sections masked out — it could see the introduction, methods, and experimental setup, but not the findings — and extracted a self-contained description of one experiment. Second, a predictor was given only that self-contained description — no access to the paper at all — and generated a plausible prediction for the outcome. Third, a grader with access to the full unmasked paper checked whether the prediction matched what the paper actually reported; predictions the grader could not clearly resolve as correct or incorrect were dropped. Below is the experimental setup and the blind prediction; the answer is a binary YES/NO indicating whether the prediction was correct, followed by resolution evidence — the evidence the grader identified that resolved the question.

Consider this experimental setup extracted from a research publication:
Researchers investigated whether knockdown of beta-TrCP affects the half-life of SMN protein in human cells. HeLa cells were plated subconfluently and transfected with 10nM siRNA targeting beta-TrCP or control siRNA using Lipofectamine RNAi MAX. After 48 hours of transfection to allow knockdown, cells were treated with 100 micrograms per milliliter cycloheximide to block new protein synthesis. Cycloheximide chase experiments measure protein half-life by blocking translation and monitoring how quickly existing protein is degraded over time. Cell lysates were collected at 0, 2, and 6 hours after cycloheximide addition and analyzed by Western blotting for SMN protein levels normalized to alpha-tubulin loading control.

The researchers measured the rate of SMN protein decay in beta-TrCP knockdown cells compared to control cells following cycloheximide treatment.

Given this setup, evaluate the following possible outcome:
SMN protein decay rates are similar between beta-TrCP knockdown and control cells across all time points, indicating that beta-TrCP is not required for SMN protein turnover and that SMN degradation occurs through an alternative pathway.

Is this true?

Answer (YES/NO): NO